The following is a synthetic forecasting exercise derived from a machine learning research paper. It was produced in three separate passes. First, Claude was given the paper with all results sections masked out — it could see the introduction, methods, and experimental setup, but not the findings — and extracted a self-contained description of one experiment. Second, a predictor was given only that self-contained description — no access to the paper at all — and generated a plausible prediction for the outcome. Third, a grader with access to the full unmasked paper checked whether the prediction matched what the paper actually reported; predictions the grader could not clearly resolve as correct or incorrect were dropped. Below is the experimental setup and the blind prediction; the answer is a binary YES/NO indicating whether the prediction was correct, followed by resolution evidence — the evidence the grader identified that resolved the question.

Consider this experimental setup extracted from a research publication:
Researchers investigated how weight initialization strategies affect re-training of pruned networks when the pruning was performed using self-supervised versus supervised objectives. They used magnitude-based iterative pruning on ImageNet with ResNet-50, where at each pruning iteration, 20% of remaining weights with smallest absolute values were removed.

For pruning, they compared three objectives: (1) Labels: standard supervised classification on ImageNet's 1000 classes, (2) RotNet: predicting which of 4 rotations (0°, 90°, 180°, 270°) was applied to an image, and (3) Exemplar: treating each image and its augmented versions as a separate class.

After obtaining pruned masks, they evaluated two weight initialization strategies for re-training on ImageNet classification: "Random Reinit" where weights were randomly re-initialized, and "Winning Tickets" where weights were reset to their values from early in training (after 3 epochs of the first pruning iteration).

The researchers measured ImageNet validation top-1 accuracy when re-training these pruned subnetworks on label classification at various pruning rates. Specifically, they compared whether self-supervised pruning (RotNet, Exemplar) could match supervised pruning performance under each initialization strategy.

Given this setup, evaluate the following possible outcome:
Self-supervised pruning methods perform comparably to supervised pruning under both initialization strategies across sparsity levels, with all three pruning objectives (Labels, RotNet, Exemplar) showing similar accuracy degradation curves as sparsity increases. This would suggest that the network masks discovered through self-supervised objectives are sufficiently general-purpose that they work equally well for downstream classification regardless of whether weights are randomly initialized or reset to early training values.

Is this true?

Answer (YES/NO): NO